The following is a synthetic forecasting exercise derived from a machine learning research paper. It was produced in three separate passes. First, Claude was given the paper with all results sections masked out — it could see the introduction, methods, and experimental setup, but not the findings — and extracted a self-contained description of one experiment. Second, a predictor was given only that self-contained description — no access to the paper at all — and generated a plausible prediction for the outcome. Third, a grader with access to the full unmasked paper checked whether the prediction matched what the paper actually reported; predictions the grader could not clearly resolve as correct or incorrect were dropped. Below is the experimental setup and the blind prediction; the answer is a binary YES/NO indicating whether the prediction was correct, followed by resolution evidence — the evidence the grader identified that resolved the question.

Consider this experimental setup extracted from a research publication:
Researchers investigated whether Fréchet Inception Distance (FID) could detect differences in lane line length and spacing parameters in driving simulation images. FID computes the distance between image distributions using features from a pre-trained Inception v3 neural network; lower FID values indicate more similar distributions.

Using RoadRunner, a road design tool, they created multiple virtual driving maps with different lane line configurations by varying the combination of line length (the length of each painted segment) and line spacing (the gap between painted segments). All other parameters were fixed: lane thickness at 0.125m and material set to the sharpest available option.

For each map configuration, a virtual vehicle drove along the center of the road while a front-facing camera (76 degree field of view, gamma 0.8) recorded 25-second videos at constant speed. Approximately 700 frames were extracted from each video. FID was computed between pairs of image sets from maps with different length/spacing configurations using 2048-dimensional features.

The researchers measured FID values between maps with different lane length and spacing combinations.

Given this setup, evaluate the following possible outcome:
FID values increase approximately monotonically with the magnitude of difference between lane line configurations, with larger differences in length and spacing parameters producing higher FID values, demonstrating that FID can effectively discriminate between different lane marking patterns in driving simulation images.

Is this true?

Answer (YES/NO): YES